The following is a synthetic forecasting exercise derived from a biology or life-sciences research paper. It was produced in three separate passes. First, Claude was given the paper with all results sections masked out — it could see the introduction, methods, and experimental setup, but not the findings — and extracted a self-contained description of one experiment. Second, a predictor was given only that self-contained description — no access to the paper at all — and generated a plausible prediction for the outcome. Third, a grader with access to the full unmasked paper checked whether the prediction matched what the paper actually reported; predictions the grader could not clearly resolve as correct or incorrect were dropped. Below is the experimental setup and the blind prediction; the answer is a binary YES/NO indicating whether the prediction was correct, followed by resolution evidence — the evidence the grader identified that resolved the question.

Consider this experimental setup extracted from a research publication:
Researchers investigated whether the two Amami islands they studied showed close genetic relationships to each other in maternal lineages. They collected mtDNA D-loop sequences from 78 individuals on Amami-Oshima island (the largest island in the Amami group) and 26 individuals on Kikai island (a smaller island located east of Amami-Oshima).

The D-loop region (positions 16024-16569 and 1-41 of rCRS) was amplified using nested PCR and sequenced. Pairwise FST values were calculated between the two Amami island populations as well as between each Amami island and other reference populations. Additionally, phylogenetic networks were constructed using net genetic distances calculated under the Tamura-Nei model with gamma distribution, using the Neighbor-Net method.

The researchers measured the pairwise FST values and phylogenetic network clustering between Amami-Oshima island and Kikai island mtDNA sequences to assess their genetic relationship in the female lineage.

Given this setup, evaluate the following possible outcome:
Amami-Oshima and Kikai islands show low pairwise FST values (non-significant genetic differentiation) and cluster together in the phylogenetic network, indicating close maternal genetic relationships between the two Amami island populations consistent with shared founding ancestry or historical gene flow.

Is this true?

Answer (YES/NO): YES